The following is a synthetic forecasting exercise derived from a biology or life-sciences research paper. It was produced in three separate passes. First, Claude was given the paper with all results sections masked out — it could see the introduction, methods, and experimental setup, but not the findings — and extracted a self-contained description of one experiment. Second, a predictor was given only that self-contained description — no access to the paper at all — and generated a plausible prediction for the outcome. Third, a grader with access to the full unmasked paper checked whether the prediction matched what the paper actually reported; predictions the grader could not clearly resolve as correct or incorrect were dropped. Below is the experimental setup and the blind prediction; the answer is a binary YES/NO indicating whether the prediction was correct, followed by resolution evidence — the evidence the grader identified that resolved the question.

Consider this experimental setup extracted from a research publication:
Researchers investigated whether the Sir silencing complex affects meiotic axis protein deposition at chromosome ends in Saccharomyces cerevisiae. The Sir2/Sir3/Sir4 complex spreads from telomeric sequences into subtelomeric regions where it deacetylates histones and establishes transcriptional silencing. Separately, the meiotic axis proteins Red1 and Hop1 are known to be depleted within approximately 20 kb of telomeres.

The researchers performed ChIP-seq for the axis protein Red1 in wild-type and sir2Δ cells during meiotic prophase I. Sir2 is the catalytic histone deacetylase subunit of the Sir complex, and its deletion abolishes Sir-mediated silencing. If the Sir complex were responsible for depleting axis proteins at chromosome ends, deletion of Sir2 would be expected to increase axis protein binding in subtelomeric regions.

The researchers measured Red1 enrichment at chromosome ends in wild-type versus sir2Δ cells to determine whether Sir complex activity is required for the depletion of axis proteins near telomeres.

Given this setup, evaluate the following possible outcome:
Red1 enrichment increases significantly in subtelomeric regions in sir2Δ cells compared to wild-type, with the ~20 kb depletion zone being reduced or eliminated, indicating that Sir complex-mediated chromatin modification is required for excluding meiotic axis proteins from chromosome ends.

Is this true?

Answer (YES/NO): NO